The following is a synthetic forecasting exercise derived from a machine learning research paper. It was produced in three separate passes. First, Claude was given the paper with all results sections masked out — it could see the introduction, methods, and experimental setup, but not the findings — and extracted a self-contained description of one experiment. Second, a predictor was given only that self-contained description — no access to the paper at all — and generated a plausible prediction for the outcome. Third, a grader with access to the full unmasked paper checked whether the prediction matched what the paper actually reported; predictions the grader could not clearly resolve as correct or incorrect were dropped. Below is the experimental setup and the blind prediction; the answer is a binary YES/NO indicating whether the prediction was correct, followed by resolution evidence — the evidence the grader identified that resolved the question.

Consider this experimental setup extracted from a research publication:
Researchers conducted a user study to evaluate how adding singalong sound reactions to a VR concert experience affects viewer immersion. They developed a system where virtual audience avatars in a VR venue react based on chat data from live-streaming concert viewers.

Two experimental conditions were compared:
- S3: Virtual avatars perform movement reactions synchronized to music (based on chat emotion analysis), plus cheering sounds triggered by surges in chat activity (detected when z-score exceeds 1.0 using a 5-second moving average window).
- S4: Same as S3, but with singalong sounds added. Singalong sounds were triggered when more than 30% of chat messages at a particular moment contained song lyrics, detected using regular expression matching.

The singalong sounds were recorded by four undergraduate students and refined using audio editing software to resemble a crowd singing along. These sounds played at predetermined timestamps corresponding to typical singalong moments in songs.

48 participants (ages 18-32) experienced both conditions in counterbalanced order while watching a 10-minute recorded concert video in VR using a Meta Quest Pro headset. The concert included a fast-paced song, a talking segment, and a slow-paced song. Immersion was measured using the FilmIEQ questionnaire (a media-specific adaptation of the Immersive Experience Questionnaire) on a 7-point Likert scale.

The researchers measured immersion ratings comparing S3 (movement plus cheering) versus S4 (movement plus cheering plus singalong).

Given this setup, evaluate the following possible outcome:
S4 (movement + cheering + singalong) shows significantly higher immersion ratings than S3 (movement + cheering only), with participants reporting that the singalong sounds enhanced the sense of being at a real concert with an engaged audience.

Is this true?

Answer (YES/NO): NO